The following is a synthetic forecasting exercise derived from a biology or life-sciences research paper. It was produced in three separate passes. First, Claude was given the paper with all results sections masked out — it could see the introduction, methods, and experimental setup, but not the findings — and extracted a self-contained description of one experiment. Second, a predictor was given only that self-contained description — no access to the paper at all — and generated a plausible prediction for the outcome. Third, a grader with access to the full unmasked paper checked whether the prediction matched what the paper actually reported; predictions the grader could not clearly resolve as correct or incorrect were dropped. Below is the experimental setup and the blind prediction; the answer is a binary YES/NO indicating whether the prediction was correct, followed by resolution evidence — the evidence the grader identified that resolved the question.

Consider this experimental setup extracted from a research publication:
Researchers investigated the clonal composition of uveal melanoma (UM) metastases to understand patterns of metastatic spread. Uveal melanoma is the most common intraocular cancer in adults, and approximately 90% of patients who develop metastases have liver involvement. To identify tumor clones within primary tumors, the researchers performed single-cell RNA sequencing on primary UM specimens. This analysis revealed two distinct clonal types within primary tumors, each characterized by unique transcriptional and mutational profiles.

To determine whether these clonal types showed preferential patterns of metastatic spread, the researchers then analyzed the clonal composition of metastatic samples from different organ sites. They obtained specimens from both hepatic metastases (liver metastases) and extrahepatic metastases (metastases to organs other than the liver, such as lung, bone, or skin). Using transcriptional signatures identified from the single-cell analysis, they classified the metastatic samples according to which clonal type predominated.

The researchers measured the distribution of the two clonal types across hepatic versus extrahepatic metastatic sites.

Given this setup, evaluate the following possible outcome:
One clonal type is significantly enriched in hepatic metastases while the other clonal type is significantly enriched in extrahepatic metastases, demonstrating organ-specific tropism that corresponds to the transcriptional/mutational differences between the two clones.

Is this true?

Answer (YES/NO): YES